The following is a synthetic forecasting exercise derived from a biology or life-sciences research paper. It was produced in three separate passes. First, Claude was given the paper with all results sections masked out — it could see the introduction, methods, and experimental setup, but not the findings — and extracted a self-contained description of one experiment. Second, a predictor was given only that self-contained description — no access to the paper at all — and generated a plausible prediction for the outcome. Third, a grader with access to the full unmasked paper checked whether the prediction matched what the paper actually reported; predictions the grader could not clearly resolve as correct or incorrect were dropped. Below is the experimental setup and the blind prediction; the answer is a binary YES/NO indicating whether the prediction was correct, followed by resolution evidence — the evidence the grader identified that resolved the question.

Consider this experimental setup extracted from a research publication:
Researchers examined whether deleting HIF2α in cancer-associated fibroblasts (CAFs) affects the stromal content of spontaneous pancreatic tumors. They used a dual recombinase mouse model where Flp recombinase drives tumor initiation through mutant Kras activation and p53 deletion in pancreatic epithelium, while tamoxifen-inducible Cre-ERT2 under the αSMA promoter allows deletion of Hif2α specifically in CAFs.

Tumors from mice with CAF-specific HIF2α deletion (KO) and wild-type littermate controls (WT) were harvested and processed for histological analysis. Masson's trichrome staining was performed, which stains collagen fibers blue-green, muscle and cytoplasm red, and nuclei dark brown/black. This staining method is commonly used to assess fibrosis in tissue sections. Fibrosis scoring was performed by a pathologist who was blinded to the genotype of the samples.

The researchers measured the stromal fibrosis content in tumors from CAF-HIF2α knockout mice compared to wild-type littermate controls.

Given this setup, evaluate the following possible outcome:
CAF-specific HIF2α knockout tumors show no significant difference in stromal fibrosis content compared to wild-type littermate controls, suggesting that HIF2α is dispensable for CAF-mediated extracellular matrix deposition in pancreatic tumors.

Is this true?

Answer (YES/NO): YES